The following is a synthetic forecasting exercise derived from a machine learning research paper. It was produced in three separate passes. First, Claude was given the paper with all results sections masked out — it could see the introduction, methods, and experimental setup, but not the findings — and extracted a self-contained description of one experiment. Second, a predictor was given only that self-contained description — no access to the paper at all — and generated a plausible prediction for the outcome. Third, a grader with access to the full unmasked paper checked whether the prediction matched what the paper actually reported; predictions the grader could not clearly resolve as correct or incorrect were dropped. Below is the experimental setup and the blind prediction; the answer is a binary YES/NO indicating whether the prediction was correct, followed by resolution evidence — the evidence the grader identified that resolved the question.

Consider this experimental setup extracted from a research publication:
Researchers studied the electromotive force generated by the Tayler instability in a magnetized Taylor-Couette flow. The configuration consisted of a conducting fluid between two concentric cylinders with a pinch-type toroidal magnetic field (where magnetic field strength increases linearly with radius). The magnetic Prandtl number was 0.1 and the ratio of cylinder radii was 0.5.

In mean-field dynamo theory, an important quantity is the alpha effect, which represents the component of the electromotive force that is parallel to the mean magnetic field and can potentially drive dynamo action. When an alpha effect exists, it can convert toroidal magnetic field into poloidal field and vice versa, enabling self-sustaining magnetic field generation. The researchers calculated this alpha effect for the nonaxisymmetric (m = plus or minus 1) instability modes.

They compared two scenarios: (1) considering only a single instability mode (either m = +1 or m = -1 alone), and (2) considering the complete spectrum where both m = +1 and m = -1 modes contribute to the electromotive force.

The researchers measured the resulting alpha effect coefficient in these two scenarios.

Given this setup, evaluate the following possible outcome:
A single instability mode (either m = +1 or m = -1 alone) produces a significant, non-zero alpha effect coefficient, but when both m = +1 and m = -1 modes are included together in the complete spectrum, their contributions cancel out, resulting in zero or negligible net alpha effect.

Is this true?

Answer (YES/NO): YES